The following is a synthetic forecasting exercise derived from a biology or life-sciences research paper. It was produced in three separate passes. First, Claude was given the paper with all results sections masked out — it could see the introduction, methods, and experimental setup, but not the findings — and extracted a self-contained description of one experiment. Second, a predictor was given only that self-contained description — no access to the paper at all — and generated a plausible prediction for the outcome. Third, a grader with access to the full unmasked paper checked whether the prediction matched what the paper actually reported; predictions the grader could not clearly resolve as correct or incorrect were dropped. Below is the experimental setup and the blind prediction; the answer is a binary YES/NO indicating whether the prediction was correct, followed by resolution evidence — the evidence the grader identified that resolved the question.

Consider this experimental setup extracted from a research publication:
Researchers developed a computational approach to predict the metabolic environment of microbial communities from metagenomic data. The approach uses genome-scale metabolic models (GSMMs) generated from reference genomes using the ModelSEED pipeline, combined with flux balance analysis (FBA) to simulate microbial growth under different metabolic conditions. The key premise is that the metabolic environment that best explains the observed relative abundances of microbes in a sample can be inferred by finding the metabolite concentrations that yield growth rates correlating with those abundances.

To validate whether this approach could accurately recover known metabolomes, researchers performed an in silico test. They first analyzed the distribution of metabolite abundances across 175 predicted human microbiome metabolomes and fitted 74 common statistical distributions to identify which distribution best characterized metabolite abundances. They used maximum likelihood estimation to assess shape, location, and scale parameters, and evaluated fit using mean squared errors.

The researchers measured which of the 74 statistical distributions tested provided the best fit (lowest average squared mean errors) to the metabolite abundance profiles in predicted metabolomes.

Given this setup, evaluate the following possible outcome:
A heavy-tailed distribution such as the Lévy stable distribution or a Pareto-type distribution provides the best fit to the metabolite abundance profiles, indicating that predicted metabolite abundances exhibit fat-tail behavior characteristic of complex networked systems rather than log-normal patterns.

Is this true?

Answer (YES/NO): NO